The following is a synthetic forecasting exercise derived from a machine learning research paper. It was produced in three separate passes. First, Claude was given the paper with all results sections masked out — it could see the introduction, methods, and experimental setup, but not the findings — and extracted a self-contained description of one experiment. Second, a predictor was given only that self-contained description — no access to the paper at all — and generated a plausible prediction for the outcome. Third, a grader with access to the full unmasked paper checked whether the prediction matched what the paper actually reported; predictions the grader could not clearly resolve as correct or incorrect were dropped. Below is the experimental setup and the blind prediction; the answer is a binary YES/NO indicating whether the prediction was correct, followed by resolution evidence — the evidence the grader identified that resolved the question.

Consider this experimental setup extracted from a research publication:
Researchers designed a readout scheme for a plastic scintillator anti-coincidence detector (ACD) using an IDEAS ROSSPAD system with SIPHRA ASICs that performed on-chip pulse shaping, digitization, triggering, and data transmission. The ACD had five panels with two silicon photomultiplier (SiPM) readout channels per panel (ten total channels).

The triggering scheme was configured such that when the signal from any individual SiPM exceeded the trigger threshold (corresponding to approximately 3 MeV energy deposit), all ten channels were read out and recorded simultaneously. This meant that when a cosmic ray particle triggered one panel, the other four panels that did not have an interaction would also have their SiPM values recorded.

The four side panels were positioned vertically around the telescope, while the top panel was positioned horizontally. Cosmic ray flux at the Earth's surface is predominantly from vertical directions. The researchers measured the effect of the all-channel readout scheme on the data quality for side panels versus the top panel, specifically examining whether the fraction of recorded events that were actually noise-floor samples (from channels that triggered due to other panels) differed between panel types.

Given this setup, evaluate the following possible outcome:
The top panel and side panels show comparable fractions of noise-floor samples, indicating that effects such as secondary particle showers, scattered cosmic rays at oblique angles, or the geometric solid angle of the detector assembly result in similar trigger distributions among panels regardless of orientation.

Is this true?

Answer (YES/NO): NO